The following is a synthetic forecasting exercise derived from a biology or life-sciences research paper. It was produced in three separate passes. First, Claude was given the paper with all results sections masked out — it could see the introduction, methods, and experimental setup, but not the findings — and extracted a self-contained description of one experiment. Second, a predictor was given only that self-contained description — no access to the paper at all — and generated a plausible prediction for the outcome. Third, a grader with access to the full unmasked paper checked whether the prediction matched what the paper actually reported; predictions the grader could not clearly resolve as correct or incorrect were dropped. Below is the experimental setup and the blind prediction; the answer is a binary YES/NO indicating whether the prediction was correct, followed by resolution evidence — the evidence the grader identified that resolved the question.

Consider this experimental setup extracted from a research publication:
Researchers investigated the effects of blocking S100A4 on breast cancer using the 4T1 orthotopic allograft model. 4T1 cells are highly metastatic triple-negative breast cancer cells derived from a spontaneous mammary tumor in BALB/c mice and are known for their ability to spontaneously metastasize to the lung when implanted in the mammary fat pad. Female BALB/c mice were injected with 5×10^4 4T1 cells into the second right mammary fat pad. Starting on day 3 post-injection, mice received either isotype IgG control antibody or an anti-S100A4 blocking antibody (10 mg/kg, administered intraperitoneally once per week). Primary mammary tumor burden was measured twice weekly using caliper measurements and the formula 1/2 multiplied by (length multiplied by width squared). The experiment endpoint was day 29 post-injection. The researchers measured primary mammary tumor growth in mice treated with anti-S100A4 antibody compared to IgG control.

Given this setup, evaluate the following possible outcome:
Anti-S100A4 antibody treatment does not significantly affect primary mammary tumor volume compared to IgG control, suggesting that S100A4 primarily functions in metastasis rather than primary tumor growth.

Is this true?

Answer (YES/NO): YES